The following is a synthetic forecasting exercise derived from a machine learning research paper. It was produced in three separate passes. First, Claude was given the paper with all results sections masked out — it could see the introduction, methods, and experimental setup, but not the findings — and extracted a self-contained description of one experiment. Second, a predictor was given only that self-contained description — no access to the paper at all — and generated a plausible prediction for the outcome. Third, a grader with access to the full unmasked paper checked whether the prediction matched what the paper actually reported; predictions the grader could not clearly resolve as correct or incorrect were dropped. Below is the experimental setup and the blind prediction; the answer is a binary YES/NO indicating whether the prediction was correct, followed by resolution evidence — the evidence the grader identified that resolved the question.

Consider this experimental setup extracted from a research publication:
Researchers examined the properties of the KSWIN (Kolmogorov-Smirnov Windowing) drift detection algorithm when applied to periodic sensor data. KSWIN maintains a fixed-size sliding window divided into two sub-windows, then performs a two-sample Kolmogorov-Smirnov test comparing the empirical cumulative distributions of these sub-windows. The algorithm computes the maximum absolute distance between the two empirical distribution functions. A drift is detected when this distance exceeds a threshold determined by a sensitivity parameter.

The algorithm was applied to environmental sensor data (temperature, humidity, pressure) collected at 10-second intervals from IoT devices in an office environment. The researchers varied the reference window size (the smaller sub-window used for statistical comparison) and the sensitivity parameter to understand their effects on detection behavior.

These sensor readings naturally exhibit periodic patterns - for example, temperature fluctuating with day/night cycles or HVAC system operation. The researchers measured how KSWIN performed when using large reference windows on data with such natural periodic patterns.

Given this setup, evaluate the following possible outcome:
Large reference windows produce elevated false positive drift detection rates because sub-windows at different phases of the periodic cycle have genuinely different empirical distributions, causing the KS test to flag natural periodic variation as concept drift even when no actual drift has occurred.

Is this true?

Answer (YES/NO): YES